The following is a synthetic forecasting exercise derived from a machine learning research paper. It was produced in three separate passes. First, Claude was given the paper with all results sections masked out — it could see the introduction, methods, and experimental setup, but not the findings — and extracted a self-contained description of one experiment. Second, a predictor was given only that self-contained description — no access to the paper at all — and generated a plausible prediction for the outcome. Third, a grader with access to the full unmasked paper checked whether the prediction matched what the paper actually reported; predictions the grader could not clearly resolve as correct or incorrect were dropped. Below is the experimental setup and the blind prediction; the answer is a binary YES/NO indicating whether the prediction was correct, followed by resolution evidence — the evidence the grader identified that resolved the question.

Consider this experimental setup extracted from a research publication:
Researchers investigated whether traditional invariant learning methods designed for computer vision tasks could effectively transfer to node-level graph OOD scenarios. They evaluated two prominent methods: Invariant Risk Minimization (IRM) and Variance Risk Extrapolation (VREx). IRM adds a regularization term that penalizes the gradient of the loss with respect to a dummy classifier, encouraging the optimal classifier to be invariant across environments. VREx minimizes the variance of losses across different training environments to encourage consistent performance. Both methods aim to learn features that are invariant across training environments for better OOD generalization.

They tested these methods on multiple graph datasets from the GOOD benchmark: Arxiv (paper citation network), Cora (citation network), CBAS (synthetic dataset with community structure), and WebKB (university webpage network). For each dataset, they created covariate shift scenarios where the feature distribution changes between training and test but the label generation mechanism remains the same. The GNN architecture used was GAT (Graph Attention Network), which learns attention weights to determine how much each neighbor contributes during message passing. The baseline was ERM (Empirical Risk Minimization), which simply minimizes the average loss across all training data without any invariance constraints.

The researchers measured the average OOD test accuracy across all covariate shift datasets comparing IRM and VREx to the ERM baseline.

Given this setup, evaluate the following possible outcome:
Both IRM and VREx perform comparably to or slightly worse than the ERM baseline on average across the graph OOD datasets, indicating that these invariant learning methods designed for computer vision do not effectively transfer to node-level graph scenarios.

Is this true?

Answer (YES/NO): NO